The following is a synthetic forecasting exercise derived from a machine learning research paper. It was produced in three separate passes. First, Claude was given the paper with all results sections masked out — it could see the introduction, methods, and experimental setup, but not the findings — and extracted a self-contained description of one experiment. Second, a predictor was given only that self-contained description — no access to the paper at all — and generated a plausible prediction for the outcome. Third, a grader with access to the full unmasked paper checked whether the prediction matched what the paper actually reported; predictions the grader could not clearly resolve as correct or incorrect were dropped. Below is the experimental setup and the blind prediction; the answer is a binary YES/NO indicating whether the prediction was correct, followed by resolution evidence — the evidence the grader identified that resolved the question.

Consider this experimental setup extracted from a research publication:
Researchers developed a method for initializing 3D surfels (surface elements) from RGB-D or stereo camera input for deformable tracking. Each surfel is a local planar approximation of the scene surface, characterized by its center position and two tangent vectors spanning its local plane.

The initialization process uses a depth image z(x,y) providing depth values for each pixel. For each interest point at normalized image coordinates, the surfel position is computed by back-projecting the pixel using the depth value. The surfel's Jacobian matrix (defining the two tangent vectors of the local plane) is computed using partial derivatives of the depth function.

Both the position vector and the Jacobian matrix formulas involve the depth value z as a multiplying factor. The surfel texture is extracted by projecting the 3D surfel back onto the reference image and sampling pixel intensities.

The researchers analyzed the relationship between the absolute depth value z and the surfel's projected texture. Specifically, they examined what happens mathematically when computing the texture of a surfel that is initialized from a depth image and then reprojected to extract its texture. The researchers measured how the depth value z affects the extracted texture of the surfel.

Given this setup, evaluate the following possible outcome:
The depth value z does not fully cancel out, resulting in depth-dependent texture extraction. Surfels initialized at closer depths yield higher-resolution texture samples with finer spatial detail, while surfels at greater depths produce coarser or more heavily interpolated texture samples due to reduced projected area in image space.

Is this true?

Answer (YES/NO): NO